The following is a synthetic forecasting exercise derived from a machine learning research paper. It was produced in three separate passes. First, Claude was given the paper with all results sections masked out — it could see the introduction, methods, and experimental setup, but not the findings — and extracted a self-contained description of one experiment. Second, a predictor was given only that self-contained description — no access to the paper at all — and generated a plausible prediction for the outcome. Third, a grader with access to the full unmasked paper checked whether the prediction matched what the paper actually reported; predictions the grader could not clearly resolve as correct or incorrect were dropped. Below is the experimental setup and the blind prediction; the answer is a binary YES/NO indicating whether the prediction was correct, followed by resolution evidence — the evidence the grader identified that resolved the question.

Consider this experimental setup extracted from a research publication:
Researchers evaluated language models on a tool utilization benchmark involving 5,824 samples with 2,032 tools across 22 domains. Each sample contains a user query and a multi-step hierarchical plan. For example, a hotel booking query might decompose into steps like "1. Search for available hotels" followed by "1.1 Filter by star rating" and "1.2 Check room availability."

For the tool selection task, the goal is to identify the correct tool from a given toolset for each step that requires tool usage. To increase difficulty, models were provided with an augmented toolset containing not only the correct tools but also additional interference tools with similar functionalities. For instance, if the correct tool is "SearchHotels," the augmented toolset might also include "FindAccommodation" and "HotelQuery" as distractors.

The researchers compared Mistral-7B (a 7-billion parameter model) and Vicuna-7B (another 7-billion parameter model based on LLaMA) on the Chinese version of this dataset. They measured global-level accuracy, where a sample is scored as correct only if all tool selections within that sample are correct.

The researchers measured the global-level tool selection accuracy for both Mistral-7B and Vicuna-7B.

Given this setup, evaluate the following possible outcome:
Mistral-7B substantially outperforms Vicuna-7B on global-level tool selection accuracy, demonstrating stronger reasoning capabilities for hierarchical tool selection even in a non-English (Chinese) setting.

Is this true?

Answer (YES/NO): YES